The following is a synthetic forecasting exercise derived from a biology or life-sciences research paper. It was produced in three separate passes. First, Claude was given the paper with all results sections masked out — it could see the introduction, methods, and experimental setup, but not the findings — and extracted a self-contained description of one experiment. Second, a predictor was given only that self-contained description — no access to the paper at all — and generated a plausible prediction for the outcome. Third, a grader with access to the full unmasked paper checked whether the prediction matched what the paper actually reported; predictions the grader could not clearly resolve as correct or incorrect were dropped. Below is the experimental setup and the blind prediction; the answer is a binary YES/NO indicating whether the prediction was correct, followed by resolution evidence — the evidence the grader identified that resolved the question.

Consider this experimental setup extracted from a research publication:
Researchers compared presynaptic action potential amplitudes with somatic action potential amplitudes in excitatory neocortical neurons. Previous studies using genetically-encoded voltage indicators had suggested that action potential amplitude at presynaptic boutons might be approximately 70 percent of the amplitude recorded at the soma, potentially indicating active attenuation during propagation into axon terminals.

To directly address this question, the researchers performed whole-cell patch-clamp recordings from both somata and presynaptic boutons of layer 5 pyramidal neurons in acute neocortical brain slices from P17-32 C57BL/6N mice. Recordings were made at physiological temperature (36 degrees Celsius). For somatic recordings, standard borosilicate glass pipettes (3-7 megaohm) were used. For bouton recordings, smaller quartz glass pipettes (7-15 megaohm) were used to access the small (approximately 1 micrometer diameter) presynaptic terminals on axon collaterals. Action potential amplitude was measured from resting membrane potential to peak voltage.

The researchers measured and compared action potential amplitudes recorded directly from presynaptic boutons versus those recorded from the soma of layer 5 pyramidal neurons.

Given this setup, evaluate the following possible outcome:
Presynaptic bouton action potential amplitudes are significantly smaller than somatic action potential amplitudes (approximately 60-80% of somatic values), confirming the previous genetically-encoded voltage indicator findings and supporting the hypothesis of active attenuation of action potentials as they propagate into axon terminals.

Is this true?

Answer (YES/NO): NO